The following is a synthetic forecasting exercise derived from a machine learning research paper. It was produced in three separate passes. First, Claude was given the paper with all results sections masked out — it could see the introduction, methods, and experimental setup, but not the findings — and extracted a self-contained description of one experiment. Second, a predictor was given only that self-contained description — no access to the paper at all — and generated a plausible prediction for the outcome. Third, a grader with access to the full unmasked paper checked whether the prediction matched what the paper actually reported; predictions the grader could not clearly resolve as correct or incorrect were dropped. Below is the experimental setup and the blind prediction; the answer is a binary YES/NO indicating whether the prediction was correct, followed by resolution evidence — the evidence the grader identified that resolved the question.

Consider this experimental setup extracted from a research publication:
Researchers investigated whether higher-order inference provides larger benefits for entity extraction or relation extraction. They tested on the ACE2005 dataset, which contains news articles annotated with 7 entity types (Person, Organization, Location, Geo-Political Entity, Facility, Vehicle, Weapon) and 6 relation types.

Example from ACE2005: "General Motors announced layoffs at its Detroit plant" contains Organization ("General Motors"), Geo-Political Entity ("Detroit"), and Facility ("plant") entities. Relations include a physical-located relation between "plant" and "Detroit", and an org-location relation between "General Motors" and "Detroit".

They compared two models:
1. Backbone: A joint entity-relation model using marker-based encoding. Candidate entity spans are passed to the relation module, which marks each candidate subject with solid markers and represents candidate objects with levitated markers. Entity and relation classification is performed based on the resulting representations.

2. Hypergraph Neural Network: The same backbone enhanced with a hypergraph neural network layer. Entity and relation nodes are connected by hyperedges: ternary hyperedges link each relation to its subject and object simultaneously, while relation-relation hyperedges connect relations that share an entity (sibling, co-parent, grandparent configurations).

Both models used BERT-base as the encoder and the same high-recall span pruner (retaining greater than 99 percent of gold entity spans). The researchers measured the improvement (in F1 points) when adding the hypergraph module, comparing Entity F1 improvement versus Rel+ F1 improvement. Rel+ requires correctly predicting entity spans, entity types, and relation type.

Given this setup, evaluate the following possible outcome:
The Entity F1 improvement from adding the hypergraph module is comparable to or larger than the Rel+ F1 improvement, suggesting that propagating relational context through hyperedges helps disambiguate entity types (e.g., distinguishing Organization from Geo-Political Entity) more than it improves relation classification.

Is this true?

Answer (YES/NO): NO